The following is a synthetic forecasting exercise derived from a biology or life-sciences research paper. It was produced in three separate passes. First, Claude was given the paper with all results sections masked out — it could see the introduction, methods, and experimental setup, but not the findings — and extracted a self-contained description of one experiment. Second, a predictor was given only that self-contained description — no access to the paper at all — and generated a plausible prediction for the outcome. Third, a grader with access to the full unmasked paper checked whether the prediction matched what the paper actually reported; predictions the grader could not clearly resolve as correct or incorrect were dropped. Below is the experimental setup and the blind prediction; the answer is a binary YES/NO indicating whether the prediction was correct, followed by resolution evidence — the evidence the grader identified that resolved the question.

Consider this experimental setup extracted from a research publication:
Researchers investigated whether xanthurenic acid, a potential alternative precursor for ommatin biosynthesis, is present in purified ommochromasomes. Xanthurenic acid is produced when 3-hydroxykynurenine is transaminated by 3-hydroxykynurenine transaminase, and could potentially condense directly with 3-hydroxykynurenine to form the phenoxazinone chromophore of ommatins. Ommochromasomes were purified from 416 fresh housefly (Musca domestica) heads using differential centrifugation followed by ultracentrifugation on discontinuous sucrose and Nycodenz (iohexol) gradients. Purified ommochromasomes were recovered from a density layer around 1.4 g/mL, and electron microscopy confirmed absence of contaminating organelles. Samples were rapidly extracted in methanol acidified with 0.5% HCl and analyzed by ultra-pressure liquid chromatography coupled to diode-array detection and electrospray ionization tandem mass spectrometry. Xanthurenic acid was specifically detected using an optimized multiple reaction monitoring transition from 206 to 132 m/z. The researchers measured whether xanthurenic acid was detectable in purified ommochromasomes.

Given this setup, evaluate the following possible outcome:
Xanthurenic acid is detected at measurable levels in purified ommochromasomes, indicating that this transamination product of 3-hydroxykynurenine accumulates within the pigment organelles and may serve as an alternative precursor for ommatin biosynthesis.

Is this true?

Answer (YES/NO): NO